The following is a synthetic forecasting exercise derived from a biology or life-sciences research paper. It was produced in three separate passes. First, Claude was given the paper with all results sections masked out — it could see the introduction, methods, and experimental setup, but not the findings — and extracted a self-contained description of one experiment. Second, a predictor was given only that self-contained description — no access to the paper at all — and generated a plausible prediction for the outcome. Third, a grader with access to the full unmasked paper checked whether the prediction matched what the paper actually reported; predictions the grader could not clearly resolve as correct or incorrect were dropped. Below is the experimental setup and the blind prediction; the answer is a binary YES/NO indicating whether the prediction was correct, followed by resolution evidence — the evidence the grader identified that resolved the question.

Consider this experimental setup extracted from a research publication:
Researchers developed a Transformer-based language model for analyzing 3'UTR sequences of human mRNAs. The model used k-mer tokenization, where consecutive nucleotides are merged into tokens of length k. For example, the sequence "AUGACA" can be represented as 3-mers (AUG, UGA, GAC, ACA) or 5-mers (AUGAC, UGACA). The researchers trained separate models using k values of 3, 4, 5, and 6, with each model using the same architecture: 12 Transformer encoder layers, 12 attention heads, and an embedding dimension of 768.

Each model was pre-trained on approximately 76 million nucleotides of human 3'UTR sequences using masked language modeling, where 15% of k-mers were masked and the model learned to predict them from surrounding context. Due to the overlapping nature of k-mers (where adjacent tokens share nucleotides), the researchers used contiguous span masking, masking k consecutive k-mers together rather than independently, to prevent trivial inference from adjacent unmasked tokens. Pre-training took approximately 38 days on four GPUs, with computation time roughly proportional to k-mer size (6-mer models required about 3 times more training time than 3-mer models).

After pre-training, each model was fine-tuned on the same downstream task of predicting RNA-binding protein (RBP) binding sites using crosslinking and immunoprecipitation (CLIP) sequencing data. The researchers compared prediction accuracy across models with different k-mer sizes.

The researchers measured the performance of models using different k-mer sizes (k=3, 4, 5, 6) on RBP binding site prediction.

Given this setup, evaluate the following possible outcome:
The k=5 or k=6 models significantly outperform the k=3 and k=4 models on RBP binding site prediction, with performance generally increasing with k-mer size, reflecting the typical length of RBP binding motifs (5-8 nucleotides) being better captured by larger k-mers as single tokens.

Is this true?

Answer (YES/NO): NO